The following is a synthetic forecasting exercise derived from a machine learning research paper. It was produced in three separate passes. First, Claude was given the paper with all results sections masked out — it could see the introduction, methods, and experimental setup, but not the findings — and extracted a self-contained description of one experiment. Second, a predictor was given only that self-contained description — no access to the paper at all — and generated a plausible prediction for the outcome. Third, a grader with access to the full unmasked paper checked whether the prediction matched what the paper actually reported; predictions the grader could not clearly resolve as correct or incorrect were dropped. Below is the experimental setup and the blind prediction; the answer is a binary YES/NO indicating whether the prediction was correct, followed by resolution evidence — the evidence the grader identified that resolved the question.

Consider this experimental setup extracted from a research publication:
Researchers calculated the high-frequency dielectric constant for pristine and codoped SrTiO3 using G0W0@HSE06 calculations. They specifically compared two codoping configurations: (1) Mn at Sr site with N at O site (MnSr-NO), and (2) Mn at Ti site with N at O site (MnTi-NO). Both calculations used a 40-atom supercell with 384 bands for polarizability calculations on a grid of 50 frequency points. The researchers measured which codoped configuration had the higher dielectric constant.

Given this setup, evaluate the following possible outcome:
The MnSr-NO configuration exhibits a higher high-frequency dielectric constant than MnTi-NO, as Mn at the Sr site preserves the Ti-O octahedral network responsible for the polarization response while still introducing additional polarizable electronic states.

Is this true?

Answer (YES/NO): NO